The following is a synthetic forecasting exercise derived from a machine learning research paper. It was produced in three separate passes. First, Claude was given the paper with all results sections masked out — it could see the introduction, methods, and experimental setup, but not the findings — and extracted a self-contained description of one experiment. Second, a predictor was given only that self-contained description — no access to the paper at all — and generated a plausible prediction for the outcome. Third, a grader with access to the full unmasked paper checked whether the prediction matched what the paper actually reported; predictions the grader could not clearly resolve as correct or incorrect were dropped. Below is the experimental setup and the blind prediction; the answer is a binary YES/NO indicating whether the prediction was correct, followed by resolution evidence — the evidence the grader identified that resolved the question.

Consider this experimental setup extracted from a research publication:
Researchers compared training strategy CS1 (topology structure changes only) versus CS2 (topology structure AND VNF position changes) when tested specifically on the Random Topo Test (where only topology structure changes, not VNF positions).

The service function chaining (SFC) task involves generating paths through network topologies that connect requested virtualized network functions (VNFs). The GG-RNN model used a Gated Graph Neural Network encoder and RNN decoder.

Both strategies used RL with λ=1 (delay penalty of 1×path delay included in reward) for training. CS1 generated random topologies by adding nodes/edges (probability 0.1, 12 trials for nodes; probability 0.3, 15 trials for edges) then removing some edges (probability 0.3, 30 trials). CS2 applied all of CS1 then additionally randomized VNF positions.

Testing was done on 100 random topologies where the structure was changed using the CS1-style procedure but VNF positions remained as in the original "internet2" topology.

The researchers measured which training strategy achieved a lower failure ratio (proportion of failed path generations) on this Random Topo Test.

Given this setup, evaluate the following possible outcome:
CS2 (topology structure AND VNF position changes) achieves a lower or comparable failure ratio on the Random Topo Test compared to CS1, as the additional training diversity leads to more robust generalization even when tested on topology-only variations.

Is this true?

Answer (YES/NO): NO